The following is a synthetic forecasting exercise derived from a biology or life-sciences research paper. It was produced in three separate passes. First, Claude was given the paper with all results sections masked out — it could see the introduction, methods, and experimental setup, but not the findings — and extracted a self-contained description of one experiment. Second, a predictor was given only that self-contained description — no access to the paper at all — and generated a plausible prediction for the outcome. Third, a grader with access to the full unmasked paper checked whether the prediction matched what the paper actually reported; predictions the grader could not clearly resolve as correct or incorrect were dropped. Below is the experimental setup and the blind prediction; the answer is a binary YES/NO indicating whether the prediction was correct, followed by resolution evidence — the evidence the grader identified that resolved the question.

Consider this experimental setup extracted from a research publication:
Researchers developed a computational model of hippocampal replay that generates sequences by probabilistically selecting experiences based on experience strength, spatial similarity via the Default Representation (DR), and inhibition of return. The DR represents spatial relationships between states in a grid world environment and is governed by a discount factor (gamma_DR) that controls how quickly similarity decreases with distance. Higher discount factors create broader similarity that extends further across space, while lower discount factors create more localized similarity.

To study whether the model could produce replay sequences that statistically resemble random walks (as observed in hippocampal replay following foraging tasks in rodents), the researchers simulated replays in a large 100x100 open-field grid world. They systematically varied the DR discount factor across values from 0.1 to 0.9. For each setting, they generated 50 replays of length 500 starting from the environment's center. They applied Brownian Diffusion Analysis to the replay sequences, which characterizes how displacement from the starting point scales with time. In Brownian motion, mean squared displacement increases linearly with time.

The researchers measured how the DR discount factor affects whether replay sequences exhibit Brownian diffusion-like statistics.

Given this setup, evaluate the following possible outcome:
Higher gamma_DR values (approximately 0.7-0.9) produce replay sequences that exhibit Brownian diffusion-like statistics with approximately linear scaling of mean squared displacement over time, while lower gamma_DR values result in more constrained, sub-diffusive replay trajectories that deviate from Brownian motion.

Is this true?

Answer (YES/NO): NO